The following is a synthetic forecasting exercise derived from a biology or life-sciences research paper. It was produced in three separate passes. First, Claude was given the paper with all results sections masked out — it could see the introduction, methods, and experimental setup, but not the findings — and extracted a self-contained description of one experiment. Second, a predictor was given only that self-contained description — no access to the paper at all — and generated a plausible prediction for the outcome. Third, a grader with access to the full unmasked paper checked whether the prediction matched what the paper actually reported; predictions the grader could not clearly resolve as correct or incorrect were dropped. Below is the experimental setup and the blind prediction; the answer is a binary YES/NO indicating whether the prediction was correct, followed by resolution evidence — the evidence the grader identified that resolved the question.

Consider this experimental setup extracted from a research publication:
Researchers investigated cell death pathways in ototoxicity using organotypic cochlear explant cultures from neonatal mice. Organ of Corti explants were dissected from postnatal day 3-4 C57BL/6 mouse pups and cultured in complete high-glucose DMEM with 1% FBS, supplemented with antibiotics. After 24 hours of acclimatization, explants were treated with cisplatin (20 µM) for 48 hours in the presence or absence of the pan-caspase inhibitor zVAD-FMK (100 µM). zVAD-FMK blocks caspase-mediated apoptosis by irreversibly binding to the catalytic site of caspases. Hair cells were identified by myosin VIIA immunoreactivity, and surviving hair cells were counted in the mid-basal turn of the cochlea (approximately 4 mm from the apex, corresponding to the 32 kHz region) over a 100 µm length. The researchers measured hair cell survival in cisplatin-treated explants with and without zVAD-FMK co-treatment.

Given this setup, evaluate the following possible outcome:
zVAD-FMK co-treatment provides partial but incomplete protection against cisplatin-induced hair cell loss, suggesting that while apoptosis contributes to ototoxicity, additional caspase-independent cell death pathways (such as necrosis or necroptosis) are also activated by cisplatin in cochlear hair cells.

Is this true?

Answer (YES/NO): NO